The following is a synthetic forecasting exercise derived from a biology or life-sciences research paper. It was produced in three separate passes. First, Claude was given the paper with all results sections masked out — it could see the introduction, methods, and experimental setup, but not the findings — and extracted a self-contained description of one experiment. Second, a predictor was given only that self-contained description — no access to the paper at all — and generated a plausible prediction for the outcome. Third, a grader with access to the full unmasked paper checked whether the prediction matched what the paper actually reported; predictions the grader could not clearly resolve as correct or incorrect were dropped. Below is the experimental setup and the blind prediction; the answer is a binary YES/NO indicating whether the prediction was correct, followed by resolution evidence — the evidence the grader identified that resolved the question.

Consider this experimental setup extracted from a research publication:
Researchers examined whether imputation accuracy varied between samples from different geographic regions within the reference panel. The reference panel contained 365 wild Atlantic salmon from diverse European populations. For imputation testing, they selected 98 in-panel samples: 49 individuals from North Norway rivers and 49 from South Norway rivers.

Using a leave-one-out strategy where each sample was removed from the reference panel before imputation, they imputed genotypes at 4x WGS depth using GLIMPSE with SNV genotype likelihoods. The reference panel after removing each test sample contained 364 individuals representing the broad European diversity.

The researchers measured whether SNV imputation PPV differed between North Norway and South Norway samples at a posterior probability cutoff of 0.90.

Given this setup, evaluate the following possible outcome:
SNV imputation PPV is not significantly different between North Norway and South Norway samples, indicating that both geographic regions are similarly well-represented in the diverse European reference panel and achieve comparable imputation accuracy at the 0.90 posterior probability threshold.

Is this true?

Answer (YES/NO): YES